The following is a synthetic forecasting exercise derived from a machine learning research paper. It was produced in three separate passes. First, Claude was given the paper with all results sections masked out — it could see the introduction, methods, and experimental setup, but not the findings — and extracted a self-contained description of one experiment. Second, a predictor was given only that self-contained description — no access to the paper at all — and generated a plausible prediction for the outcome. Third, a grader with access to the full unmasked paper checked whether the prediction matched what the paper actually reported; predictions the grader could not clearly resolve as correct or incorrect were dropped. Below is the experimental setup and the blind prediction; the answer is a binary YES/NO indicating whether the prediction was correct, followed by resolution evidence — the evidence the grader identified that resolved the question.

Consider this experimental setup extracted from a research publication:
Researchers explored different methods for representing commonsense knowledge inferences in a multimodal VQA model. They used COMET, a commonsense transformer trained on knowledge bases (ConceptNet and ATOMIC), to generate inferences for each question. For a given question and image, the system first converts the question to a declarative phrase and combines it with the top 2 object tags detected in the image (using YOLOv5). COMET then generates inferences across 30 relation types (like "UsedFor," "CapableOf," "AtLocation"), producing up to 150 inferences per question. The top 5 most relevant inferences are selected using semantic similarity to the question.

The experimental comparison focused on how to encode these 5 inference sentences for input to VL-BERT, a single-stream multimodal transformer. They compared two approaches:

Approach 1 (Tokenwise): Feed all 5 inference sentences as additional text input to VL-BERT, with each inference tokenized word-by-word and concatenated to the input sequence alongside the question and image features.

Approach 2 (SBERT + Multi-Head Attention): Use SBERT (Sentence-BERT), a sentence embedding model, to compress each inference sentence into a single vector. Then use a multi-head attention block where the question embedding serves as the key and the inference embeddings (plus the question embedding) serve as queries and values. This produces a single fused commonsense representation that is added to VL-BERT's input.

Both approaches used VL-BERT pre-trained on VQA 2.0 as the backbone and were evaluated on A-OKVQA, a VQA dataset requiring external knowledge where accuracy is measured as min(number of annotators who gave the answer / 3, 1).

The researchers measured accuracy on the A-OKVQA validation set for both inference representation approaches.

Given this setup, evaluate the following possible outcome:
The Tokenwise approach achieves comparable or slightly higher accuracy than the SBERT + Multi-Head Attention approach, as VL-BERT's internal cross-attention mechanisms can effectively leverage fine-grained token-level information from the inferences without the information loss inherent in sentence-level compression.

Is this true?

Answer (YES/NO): NO